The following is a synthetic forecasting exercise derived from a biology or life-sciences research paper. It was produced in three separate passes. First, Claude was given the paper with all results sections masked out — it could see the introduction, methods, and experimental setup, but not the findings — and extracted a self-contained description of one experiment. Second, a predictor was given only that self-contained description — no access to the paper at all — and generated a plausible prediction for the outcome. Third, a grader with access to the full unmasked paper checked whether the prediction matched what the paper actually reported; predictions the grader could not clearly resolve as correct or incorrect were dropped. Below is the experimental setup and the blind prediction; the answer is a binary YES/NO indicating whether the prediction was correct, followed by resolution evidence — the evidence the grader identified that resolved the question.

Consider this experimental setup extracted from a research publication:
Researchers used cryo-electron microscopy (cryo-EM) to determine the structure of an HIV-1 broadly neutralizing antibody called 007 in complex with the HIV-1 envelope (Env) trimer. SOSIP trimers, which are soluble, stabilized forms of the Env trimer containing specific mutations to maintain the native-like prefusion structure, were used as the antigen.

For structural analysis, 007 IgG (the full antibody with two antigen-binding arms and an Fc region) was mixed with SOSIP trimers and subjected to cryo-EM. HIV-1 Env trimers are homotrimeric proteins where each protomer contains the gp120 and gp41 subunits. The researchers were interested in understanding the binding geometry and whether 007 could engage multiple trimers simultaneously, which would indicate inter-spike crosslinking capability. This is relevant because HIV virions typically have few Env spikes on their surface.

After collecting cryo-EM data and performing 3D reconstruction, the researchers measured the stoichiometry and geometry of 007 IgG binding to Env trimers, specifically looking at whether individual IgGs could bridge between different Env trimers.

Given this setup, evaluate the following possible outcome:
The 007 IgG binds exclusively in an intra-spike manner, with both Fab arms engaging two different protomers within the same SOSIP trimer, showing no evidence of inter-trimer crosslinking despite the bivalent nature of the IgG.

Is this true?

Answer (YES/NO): NO